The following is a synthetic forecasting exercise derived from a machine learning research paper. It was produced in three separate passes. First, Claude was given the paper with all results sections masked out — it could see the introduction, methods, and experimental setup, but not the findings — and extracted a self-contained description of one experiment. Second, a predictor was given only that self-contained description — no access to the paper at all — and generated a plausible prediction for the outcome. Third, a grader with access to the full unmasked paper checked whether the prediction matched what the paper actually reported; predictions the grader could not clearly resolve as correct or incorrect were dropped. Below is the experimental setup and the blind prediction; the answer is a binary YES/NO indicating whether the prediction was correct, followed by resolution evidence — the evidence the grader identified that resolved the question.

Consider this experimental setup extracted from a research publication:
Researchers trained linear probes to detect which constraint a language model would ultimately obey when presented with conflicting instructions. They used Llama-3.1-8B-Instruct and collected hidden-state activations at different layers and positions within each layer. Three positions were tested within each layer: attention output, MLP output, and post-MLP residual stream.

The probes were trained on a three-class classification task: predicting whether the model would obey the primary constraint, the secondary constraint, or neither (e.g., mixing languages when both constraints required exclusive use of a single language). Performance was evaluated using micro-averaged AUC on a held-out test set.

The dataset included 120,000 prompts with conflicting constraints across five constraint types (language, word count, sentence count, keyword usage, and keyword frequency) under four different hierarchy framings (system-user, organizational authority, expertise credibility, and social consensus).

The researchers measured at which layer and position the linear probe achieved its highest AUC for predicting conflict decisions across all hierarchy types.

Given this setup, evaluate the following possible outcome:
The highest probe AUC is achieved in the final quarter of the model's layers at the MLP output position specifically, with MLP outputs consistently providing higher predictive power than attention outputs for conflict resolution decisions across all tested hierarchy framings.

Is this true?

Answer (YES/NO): NO